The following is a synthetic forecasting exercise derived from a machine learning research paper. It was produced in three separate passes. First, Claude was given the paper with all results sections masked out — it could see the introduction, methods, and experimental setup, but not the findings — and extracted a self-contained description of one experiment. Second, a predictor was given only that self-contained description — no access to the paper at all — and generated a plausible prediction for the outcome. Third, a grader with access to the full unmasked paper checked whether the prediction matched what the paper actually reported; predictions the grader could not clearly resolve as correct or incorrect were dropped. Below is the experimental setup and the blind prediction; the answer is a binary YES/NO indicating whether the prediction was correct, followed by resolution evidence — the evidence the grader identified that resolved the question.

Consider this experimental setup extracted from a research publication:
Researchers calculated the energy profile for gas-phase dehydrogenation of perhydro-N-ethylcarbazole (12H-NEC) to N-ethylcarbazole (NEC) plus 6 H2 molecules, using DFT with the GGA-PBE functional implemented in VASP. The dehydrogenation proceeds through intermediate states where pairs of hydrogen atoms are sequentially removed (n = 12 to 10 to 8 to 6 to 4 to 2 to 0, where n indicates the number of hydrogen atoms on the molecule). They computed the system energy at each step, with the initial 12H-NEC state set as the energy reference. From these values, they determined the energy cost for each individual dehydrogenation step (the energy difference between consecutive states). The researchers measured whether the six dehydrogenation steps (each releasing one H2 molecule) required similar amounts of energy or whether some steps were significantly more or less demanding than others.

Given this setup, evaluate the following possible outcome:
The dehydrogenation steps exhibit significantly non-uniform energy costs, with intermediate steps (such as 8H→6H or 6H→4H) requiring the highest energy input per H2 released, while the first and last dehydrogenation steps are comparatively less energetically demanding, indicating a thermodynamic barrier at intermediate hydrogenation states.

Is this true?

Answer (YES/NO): NO